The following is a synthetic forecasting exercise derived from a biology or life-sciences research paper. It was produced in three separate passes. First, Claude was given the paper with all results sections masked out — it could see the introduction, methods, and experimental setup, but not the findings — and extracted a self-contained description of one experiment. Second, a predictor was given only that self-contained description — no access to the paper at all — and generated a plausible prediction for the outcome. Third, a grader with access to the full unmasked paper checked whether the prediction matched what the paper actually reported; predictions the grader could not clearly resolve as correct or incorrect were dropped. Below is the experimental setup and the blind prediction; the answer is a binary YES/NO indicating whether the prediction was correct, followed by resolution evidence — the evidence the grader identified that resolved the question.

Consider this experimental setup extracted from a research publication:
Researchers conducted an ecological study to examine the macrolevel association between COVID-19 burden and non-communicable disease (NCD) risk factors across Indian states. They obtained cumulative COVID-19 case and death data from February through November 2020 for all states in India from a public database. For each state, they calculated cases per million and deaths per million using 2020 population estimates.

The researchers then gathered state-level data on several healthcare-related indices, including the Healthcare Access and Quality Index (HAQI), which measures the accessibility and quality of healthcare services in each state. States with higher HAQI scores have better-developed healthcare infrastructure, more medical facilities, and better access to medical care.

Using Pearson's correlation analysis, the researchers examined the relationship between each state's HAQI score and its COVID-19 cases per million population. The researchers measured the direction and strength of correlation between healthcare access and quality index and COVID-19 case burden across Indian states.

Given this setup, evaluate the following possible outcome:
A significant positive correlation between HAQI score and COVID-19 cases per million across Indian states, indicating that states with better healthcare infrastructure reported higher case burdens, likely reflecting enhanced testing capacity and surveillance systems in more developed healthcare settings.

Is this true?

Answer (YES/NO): YES